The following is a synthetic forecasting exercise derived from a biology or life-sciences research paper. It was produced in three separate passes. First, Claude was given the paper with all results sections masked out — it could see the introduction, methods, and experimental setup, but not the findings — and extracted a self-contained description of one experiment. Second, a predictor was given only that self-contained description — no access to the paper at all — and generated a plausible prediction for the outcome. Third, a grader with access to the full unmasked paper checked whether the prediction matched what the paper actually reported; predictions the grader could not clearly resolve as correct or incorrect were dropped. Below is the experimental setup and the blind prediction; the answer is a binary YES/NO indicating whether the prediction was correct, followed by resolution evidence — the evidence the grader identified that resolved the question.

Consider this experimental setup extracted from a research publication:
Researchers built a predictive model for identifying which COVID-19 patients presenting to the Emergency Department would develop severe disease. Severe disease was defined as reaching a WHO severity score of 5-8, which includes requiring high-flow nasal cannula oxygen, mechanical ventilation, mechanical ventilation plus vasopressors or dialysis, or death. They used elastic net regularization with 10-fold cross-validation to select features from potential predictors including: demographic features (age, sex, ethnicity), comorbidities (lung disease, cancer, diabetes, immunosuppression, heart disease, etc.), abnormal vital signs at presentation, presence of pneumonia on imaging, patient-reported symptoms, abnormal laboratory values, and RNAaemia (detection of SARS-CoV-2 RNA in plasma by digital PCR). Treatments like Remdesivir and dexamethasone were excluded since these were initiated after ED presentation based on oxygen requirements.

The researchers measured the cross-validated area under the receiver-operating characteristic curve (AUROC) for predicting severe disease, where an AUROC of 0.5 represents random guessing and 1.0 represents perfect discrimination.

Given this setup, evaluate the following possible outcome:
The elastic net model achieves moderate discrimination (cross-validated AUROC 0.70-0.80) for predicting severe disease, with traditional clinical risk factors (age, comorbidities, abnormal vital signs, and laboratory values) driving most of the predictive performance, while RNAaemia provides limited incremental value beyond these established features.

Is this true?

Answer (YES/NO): NO